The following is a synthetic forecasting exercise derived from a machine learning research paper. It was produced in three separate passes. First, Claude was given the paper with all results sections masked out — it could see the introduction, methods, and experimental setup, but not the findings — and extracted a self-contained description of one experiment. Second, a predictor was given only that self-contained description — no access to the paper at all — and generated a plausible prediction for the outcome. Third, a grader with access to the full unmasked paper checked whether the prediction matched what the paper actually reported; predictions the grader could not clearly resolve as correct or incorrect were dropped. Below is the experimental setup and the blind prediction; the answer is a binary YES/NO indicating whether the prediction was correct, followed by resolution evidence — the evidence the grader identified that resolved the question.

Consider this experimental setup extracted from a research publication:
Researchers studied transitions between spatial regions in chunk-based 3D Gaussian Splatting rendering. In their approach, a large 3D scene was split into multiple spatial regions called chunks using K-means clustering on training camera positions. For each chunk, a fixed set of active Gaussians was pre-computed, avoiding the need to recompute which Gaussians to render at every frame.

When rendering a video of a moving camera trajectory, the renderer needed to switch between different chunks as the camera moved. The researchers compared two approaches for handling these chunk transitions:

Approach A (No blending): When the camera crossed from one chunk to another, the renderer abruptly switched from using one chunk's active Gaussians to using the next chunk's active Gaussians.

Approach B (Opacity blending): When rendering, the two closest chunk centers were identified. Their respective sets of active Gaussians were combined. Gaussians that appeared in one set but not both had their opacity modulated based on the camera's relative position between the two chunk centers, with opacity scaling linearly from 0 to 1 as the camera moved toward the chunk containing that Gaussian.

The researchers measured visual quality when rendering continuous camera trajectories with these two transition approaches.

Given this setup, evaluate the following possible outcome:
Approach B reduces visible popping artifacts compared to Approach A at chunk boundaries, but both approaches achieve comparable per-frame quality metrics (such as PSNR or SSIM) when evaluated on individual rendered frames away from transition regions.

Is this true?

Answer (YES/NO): YES